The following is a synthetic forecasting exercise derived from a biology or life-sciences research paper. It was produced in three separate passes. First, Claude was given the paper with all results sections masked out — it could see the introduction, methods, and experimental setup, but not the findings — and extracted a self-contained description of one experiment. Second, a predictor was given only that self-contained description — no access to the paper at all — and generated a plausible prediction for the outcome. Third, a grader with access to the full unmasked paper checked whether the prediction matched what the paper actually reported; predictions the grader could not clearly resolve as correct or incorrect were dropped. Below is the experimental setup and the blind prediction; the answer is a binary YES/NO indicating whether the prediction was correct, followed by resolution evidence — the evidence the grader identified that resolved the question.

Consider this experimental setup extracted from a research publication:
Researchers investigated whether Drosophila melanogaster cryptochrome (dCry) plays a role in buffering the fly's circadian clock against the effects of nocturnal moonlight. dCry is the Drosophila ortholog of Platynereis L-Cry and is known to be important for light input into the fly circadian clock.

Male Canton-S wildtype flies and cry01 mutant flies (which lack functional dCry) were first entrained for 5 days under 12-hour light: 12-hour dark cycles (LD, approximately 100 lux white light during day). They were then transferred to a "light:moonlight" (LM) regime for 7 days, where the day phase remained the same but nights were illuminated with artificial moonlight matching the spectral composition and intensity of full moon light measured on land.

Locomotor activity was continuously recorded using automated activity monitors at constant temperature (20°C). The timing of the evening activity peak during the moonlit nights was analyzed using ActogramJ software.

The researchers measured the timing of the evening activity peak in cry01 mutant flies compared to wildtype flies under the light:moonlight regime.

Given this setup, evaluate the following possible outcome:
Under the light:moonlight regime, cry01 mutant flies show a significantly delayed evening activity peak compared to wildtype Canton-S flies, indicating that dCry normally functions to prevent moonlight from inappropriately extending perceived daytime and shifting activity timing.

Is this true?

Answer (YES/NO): YES